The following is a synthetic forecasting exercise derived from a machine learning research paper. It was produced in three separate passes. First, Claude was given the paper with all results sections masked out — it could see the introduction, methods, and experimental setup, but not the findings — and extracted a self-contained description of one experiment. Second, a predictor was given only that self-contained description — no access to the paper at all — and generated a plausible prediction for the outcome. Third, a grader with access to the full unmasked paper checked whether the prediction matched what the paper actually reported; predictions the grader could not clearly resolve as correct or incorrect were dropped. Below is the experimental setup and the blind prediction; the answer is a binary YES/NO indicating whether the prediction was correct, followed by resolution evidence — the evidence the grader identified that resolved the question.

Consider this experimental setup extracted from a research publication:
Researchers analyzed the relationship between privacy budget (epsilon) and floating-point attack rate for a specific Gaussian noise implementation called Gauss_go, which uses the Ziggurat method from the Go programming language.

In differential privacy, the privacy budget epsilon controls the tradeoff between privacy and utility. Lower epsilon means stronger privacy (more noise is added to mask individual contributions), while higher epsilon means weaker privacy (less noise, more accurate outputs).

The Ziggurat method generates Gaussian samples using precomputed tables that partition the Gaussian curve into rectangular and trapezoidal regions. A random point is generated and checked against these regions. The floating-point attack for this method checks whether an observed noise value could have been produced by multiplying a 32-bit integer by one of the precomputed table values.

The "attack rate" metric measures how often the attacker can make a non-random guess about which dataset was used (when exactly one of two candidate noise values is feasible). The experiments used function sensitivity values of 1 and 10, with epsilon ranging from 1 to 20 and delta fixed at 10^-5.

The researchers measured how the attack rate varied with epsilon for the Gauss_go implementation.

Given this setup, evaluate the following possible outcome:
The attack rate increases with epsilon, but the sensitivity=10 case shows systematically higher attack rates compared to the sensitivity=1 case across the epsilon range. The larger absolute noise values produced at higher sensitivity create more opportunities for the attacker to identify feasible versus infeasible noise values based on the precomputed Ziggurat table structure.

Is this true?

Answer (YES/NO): NO